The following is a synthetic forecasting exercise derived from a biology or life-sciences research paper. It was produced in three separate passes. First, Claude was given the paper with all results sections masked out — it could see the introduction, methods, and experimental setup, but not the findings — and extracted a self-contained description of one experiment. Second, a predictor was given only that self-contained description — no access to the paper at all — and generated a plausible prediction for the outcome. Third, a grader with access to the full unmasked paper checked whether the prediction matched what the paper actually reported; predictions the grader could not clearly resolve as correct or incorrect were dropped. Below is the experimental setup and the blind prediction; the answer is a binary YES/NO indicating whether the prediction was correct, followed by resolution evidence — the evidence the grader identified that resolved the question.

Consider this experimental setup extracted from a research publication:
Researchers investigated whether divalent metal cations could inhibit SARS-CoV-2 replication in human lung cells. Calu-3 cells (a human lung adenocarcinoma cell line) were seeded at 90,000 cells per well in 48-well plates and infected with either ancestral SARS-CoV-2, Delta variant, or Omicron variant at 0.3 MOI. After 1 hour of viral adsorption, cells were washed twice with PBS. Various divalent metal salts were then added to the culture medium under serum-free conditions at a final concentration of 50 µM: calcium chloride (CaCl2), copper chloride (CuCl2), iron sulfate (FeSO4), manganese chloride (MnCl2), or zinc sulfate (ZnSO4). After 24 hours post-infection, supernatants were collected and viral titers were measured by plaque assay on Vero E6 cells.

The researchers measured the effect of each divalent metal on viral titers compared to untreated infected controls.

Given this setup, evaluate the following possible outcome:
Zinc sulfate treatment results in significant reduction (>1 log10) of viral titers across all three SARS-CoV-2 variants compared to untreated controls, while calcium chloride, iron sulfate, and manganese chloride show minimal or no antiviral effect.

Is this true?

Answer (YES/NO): NO